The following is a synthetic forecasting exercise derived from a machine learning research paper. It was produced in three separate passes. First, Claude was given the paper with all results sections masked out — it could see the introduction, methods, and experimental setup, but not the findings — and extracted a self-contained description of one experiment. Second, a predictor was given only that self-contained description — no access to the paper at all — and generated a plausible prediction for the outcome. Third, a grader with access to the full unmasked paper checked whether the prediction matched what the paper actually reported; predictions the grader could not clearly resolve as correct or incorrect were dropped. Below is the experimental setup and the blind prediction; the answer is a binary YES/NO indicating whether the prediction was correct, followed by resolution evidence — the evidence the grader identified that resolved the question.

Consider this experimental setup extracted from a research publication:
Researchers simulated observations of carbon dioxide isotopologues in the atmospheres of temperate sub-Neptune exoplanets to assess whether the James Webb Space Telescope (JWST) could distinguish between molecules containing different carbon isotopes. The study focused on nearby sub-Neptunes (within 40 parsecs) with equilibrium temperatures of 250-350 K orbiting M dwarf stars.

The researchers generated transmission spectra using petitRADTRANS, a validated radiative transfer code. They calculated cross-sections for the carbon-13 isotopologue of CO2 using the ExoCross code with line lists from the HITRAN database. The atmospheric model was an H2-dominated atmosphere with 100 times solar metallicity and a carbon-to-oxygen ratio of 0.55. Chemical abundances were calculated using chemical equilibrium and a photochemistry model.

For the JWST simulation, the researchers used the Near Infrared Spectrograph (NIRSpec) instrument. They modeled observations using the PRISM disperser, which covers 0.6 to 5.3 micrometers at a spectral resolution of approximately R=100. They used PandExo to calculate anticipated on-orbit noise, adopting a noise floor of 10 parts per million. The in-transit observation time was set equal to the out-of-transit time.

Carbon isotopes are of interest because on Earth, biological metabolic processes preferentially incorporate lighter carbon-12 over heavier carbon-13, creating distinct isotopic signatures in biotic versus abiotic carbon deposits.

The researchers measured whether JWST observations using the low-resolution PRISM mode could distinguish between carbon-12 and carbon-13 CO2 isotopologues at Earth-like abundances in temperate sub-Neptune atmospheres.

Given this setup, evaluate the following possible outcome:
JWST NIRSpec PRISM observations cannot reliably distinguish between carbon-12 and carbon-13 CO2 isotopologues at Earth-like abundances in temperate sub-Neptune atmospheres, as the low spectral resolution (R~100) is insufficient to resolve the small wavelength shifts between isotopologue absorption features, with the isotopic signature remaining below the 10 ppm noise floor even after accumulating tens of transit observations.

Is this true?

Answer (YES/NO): NO